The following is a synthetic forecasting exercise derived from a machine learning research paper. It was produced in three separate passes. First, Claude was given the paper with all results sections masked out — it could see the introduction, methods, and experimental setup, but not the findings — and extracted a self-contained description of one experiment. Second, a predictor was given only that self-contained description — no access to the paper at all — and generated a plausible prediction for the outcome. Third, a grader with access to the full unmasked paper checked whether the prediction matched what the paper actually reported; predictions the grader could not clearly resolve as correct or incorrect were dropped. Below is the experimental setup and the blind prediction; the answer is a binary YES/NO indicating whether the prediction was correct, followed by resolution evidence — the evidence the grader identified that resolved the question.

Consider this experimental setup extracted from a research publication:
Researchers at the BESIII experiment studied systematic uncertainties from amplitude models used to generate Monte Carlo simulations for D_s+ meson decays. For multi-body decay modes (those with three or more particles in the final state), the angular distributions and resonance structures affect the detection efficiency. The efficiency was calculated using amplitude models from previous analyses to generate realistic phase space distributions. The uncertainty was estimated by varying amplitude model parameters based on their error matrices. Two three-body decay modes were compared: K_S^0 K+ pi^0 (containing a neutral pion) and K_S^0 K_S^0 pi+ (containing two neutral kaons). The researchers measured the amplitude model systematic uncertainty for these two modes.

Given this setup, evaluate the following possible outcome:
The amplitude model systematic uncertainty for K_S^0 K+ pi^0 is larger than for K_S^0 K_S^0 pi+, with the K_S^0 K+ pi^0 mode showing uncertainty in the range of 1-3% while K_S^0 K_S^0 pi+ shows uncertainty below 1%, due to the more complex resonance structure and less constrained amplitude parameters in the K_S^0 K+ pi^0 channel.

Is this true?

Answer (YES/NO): NO